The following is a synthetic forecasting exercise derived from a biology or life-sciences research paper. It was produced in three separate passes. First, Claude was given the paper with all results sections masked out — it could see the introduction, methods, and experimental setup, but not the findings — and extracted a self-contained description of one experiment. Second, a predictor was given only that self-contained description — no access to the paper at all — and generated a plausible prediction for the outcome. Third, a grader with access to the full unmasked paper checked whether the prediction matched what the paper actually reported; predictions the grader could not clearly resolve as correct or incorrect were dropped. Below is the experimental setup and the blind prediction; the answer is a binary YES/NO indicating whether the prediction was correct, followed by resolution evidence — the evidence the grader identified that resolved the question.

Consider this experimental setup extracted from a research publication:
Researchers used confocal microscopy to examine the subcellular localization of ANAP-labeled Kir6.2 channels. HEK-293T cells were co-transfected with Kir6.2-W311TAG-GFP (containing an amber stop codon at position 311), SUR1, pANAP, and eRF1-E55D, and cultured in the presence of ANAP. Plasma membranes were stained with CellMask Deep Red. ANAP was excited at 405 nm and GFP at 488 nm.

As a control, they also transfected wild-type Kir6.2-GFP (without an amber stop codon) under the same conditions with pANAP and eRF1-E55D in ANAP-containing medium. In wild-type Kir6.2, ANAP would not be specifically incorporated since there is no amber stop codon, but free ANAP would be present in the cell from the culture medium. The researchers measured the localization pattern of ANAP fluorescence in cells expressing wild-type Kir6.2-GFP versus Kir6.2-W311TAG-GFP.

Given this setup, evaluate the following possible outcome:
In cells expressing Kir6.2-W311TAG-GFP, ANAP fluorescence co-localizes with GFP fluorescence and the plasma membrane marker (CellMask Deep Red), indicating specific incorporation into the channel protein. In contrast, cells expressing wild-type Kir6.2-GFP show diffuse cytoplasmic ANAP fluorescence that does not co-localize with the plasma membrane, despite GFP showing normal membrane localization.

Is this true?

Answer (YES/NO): YES